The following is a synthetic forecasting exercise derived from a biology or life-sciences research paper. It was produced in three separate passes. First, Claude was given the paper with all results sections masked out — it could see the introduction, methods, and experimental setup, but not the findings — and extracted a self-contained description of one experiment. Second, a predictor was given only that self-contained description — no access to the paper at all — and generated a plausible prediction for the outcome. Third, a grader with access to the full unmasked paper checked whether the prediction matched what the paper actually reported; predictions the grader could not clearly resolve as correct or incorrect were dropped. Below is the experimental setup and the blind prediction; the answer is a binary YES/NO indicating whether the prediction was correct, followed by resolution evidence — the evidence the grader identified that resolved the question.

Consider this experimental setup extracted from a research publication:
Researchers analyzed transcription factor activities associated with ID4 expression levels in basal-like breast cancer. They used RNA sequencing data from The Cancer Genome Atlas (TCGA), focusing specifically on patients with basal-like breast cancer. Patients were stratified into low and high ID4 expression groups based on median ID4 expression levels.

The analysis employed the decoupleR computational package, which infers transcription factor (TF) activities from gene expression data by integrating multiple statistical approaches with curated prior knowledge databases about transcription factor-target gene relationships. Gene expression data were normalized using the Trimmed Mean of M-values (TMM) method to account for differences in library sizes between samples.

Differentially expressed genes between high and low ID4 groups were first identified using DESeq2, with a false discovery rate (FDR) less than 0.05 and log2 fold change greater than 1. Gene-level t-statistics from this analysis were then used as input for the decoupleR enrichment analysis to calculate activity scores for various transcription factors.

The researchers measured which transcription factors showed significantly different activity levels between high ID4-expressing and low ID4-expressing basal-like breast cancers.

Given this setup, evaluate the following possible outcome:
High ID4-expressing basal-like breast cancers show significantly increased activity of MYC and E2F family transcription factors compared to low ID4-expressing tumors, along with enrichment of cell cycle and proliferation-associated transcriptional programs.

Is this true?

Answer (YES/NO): NO